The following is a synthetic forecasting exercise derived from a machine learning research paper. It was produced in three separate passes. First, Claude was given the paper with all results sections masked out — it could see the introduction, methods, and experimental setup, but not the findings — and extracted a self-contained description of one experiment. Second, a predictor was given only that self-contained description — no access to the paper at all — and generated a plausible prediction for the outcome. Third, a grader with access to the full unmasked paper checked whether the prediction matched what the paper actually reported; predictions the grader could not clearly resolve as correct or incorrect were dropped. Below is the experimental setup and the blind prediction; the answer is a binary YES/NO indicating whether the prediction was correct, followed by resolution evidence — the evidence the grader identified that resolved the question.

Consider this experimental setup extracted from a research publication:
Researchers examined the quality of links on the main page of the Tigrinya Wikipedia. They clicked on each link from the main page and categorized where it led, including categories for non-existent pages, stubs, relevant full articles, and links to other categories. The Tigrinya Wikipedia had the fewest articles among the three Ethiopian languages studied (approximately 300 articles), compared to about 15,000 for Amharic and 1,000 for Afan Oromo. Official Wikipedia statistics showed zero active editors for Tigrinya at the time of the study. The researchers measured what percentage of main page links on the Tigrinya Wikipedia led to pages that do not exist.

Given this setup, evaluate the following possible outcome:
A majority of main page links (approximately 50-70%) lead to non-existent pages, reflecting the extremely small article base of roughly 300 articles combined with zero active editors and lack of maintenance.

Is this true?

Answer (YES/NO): NO